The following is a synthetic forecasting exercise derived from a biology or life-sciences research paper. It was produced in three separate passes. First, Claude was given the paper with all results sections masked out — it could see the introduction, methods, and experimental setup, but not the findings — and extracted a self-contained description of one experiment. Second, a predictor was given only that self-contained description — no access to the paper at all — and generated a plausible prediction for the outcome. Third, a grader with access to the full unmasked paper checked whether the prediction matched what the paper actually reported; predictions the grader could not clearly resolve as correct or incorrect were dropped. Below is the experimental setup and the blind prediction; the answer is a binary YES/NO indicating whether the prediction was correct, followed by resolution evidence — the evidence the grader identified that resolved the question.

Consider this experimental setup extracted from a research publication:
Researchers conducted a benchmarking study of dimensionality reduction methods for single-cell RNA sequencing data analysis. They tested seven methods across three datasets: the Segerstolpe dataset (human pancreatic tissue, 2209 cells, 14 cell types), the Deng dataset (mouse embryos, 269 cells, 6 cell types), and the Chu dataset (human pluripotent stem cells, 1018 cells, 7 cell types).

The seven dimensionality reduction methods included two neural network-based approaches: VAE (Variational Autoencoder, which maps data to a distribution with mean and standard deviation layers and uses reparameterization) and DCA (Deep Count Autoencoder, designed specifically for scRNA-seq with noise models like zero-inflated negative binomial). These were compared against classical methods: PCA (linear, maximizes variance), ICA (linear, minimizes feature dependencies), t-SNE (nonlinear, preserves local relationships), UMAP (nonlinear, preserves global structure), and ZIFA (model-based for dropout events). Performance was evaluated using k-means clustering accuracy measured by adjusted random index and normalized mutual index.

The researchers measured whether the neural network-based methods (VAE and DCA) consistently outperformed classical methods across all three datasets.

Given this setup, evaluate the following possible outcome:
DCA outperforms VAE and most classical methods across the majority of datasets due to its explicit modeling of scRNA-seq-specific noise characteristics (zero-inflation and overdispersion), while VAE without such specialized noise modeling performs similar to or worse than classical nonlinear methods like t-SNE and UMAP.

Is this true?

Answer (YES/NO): NO